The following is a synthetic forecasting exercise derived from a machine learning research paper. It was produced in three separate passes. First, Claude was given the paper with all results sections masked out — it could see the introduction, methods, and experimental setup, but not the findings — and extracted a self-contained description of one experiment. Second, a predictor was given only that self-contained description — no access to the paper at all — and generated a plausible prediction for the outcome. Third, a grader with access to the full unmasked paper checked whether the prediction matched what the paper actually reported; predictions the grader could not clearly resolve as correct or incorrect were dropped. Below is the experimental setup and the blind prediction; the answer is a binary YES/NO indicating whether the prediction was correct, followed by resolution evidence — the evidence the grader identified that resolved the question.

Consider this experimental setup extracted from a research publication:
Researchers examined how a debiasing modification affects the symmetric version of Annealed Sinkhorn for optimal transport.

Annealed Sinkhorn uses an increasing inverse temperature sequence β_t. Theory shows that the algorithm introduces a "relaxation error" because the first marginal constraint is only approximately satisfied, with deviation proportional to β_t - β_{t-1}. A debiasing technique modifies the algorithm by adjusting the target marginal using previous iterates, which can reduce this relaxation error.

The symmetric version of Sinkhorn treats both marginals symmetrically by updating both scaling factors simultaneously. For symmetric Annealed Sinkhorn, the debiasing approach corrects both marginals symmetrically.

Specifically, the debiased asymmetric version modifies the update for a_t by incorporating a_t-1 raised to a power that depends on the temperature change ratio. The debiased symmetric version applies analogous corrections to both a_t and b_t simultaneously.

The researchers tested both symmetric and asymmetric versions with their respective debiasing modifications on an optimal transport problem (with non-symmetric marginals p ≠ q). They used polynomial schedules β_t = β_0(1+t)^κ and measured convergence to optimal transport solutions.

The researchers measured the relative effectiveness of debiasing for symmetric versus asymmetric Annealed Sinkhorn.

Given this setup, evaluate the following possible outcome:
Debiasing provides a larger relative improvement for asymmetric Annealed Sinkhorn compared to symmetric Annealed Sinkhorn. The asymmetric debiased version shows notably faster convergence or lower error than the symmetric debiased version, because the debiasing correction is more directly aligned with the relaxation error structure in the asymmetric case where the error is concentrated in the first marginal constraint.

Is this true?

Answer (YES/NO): YES